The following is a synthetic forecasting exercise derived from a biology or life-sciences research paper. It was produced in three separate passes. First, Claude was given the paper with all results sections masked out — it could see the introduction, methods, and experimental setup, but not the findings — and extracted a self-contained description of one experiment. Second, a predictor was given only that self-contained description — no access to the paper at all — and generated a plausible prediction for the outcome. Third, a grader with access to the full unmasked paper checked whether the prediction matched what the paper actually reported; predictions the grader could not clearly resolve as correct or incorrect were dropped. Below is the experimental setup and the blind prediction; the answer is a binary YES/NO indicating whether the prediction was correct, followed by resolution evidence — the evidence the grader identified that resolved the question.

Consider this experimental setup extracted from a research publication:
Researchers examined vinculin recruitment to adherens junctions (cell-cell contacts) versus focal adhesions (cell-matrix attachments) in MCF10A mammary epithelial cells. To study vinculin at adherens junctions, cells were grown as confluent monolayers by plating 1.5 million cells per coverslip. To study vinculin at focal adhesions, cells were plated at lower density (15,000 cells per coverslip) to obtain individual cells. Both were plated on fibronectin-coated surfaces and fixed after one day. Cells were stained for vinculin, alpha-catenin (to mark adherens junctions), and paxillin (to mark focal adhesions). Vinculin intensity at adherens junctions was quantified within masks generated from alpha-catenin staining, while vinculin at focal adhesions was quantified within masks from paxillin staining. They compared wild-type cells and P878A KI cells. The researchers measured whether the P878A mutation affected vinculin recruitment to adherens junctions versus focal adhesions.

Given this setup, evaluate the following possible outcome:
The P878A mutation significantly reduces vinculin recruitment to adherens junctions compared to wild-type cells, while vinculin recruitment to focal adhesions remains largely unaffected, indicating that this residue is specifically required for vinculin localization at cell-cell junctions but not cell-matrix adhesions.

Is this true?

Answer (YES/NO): NO